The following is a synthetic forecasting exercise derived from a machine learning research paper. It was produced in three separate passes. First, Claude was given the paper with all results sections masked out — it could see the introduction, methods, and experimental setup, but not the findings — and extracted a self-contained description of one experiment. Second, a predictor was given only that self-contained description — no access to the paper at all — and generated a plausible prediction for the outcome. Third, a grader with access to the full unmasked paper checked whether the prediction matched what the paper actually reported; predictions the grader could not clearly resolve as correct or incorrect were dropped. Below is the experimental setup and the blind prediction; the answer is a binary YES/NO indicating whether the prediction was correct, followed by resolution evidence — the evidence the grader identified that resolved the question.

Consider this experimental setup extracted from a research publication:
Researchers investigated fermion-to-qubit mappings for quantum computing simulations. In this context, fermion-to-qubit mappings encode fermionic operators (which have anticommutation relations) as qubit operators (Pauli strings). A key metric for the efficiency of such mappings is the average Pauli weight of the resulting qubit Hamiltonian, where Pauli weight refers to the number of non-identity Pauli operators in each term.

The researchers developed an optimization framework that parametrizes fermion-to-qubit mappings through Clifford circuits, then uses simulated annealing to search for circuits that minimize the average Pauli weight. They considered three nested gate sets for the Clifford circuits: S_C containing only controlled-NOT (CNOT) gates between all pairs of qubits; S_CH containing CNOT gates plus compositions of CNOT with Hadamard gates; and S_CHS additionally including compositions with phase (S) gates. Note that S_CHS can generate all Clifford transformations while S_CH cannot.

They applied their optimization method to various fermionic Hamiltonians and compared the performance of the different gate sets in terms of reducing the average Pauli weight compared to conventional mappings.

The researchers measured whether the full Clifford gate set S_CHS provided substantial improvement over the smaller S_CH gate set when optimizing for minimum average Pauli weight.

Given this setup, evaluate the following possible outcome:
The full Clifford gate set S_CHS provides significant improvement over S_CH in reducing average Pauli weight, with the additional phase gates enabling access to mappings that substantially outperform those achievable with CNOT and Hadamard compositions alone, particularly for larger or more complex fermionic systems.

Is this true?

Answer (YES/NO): NO